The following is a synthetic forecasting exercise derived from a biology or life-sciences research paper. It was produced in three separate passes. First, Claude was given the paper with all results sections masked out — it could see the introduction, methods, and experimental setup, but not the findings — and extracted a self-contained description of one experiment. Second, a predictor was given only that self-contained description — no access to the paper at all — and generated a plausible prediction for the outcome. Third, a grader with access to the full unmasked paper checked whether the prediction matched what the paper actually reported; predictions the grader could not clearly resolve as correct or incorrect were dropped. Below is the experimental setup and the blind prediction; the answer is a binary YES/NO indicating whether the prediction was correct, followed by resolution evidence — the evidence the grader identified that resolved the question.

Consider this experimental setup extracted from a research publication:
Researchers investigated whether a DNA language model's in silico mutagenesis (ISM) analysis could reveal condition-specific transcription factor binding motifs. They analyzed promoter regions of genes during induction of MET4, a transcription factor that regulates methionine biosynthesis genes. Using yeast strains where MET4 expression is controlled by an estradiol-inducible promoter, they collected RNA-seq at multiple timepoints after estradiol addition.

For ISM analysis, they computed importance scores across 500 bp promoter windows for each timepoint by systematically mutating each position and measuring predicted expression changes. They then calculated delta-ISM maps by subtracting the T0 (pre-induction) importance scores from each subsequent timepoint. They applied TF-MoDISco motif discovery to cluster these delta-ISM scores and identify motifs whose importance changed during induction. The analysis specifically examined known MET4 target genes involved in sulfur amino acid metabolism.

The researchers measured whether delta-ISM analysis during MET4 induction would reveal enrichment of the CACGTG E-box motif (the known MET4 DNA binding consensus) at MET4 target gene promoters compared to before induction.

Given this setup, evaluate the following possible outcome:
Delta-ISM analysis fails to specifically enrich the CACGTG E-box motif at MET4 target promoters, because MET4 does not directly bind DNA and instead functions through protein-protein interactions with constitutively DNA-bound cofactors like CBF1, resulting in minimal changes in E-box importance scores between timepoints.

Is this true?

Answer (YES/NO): NO